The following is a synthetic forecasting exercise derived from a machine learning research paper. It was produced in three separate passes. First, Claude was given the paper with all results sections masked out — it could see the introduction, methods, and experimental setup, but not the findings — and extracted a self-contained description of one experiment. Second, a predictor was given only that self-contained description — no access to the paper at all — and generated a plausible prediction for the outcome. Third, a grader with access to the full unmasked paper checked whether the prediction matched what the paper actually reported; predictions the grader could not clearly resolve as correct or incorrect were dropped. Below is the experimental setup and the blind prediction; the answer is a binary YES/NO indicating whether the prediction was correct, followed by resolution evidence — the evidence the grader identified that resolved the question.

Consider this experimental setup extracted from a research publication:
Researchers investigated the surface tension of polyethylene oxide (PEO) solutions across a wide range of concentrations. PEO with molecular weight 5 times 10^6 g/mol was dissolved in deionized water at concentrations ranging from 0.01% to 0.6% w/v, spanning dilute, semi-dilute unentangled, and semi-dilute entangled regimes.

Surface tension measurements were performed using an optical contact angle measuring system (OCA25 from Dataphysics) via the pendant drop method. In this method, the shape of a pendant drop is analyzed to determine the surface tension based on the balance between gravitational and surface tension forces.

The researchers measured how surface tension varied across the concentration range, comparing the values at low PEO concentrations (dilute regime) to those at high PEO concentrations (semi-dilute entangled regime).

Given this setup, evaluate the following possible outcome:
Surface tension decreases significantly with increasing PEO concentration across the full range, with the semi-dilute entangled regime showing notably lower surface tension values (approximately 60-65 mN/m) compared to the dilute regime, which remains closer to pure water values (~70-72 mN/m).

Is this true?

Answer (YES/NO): NO